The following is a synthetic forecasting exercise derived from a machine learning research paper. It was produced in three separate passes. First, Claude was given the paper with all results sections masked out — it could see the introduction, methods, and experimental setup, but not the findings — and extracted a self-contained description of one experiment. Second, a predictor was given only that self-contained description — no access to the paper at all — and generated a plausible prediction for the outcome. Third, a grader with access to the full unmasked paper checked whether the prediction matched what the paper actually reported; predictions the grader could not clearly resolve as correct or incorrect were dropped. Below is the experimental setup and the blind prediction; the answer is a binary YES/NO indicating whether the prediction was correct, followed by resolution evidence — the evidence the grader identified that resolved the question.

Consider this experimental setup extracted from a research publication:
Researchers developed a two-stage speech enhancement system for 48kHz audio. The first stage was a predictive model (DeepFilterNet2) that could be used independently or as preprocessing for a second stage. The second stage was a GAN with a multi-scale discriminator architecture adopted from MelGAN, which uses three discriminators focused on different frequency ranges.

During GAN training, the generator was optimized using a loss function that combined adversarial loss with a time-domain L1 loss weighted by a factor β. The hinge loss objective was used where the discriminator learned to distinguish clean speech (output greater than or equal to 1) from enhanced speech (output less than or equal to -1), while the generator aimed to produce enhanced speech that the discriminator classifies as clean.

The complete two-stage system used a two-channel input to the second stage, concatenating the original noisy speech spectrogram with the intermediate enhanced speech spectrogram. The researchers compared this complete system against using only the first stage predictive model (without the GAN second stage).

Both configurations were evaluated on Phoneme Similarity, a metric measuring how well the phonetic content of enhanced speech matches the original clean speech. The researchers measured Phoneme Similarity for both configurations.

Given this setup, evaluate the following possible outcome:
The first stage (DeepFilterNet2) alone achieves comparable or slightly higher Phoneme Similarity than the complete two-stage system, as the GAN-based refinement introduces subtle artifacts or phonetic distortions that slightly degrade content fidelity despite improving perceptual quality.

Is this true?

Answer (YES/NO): NO